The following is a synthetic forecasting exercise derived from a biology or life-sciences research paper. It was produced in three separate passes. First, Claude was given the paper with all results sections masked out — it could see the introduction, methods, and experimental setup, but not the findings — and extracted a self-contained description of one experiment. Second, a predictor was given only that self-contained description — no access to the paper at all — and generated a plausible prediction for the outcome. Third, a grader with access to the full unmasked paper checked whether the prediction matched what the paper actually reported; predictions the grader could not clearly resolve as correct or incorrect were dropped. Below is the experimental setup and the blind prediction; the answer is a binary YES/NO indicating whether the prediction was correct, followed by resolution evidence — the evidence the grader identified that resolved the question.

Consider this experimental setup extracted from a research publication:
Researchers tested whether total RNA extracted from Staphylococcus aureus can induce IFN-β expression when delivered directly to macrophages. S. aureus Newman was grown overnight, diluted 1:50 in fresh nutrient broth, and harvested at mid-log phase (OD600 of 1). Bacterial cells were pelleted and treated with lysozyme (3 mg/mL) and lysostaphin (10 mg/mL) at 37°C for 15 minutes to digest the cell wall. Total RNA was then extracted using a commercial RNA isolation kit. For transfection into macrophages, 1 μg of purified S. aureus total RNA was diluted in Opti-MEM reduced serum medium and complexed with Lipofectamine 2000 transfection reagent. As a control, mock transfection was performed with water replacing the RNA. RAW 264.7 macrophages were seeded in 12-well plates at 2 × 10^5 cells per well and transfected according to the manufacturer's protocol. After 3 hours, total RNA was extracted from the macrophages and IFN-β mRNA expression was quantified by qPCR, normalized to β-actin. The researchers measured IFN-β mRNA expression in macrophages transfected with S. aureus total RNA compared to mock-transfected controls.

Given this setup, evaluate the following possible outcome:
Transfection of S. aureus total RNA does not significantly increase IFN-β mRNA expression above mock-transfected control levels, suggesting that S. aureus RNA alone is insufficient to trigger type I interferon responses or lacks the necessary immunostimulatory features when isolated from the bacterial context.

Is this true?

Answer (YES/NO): NO